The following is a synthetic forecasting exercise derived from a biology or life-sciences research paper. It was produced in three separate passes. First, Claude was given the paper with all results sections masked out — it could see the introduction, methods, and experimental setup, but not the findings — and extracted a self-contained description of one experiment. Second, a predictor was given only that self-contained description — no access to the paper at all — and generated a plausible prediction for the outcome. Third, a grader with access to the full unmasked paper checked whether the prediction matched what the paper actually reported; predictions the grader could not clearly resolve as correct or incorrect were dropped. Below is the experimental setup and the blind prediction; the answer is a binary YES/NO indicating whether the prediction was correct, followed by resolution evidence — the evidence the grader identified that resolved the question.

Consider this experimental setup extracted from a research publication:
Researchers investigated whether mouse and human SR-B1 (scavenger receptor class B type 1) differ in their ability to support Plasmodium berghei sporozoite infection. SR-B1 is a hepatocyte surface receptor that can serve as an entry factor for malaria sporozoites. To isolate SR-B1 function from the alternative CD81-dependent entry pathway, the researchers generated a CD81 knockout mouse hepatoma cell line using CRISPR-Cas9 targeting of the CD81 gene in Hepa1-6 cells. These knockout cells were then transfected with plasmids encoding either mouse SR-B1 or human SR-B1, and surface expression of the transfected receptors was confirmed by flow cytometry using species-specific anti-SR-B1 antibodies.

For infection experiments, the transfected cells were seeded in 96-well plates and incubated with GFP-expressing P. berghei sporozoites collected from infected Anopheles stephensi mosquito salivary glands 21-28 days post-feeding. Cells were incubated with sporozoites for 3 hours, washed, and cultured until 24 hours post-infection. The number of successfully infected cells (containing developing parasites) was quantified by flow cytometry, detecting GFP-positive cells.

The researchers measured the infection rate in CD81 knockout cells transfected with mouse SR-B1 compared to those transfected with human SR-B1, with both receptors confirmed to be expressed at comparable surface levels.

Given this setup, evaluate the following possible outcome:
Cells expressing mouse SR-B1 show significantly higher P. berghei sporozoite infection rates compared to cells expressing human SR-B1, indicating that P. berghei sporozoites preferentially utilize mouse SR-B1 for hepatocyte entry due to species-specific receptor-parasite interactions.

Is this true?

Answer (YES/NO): NO